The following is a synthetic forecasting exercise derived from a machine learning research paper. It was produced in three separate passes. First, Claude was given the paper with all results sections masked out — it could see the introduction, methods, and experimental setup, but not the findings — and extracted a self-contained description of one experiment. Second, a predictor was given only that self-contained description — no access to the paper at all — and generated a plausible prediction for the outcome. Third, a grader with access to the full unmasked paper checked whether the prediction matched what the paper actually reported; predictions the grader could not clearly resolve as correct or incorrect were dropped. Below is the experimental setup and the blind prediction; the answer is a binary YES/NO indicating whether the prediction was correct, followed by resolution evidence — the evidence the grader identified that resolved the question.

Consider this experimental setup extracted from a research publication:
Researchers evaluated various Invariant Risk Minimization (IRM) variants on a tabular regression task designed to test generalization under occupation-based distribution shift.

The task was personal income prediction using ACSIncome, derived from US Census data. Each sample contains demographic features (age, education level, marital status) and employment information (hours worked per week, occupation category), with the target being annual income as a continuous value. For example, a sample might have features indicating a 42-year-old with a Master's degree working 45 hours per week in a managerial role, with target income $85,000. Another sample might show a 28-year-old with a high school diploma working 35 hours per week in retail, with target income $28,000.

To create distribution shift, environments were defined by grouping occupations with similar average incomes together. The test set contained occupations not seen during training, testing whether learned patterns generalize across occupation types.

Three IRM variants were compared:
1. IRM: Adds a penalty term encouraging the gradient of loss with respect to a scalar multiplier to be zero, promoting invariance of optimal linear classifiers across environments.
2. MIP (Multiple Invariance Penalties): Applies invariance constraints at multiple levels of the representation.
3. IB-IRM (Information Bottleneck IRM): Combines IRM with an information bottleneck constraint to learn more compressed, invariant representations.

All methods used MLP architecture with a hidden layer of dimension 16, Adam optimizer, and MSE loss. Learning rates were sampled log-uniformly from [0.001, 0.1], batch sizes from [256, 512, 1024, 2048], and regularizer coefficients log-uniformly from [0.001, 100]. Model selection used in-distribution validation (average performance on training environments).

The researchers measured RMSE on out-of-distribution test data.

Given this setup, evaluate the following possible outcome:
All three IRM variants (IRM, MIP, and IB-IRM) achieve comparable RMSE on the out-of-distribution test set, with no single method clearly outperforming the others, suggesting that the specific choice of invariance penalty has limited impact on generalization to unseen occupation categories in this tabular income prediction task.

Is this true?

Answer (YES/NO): NO